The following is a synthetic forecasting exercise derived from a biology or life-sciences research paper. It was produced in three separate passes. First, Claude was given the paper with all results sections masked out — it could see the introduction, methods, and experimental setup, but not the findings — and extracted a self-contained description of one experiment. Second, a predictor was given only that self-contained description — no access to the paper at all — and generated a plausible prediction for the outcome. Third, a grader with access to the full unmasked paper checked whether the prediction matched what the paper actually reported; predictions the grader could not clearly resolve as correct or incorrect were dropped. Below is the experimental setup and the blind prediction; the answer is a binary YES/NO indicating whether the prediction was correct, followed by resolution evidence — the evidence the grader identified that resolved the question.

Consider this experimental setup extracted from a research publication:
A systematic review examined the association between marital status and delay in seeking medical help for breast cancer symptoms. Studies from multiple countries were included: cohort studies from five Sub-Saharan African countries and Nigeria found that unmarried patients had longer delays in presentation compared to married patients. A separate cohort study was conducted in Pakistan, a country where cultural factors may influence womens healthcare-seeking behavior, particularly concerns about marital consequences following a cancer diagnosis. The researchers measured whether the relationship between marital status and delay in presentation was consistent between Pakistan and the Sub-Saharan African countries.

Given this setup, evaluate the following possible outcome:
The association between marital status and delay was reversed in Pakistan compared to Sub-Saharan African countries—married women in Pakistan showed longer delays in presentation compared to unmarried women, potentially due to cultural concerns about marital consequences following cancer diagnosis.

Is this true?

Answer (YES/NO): YES